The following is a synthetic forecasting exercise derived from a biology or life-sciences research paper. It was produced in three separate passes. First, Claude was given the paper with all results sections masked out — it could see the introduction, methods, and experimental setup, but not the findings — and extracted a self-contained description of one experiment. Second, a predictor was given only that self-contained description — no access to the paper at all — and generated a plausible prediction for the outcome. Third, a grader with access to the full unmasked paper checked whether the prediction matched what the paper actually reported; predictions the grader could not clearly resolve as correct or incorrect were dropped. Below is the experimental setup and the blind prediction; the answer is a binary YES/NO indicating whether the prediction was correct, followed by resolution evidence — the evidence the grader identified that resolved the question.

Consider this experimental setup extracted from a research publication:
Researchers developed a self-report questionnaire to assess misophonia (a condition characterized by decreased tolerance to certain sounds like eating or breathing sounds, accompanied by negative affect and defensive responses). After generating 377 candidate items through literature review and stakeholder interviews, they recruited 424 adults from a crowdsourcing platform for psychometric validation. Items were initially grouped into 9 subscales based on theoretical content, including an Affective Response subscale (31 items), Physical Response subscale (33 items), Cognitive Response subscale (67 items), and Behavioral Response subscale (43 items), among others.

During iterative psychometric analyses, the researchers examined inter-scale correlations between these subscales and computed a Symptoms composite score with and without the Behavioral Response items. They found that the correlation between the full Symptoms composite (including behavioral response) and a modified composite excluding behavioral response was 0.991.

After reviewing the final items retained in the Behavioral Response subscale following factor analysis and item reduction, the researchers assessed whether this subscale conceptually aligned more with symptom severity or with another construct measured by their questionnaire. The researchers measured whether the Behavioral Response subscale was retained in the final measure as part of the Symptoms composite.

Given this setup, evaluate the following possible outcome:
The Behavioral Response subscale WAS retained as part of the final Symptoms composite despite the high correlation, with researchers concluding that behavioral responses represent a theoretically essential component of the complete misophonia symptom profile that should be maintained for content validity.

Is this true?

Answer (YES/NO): NO